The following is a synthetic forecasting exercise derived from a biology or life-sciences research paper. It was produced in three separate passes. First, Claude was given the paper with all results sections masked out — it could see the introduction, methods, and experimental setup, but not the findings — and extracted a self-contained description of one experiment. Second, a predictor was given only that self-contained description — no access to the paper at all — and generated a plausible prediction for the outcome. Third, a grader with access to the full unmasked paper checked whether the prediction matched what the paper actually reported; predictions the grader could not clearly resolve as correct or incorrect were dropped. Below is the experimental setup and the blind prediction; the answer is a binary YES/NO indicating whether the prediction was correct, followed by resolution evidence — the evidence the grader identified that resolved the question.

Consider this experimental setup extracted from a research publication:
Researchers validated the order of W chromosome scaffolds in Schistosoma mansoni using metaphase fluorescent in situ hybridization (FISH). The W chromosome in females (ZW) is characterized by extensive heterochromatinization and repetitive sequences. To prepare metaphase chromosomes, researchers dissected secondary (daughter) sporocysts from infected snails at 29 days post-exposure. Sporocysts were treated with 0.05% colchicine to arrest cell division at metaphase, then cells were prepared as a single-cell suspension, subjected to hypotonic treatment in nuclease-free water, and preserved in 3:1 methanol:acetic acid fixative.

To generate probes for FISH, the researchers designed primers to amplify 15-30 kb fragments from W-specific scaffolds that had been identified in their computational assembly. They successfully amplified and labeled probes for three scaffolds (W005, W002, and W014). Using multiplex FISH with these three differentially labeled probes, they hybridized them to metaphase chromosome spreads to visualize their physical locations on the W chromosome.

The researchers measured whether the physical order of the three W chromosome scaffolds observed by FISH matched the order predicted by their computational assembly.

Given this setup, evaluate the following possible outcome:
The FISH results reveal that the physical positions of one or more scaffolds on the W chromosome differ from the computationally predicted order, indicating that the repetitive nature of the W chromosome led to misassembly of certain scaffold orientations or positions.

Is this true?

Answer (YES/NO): NO